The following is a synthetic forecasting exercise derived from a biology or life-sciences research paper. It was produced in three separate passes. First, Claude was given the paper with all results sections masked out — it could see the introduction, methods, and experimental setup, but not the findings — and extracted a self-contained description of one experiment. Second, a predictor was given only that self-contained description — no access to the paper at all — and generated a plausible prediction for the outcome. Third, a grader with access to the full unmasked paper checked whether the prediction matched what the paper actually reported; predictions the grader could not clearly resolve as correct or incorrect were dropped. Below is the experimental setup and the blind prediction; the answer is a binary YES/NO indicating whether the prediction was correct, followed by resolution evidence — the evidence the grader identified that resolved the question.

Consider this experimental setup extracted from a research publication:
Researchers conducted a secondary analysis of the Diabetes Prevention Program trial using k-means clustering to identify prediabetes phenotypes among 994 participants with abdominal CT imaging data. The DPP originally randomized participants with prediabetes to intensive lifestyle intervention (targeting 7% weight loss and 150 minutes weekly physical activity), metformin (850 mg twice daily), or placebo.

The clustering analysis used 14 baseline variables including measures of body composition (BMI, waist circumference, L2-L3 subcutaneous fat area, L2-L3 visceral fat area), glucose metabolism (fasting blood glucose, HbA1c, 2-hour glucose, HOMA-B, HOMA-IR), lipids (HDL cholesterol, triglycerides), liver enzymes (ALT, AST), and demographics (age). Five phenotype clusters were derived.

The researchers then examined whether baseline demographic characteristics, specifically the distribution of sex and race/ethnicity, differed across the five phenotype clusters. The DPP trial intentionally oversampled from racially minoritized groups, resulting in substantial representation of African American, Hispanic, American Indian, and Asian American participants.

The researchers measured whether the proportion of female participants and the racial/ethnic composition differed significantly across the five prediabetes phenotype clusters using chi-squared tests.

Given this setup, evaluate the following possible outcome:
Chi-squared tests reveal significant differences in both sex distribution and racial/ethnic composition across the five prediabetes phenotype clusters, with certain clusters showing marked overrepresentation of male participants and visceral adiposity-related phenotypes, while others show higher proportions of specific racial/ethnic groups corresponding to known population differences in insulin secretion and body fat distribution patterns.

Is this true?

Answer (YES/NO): YES